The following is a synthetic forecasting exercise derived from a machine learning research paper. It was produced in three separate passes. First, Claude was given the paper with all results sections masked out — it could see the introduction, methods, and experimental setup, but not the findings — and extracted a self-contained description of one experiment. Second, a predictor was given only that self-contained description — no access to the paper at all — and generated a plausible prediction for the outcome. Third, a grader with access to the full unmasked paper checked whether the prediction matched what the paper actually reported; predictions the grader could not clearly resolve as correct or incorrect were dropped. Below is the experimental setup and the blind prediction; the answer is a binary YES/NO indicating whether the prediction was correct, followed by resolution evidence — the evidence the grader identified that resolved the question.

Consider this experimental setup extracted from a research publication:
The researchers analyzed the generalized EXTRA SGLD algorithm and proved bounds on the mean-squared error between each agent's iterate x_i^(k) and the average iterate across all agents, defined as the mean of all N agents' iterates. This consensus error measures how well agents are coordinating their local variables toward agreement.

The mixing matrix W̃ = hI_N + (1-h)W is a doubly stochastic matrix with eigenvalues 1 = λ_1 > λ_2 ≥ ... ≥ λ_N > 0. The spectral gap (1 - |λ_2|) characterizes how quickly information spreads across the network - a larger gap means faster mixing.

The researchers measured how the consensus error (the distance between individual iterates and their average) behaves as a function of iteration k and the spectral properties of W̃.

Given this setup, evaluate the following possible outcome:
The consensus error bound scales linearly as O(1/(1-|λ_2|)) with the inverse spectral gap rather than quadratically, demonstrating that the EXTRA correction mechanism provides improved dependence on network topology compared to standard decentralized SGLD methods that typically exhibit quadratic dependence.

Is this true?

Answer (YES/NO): NO